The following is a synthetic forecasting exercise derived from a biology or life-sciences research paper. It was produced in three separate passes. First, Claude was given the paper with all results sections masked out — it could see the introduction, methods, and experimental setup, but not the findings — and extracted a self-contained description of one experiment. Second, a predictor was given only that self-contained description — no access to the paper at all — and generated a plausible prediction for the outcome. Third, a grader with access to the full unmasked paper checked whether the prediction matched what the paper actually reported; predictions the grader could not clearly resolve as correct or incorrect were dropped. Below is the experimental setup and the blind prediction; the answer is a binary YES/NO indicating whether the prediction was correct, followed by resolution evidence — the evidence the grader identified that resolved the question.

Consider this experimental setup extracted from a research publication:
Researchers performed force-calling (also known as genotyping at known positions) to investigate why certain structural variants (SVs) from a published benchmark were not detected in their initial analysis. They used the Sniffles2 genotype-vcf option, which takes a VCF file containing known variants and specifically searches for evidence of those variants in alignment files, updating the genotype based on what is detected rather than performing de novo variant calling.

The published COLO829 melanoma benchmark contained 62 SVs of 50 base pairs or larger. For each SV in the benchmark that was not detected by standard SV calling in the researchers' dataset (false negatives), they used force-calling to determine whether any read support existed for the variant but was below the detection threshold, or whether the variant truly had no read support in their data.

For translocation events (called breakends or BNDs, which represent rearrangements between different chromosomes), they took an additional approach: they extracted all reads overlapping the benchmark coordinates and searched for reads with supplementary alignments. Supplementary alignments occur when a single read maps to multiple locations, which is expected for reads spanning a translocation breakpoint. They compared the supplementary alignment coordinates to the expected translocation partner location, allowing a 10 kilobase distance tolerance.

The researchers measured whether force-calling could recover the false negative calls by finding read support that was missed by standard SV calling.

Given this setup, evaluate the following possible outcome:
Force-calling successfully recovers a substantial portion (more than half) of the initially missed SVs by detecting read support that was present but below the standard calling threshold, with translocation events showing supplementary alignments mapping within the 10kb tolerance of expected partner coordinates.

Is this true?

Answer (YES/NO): NO